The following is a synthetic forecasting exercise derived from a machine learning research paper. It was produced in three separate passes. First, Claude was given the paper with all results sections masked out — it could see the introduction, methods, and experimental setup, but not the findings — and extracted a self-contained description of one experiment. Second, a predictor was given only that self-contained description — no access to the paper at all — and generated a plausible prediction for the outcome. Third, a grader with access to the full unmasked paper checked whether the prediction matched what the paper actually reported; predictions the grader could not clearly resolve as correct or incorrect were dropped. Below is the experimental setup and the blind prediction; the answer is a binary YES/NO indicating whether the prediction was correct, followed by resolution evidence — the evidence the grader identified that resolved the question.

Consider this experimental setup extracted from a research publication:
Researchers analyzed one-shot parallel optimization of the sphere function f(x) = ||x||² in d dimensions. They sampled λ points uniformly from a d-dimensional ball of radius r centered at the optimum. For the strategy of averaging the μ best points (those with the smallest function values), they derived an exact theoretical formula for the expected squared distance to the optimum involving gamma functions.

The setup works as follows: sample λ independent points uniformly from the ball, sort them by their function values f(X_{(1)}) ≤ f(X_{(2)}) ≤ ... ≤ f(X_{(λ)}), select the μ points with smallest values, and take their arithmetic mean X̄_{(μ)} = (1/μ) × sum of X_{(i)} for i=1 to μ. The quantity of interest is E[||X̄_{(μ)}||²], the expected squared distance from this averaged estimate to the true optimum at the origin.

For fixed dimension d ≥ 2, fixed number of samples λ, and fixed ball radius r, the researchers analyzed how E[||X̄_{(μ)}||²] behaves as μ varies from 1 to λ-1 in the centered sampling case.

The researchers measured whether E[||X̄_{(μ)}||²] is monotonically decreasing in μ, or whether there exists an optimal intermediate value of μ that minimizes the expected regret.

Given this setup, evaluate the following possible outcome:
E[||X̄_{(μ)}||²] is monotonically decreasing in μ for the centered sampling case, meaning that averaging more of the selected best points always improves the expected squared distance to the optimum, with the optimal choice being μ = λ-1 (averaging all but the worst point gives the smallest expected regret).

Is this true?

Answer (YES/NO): YES